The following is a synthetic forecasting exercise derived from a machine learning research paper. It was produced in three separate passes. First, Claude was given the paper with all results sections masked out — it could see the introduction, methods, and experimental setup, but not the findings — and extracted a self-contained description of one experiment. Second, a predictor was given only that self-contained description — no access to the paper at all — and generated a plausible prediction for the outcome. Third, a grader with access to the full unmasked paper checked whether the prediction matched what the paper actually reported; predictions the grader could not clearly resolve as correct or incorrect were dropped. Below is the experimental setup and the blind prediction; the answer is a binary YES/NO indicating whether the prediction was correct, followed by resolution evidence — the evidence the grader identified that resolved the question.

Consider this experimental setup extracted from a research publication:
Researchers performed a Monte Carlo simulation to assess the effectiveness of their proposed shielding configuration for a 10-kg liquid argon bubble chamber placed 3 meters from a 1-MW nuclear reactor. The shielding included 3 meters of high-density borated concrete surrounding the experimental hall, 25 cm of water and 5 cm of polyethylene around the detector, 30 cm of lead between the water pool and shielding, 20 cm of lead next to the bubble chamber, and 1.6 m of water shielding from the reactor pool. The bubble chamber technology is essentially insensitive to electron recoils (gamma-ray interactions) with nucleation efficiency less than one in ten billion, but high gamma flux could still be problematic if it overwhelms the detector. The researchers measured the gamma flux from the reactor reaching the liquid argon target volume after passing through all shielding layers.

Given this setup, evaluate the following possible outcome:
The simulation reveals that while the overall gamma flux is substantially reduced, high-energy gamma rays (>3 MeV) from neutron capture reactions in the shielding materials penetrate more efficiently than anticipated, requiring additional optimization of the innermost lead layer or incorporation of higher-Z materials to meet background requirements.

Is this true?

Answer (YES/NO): NO